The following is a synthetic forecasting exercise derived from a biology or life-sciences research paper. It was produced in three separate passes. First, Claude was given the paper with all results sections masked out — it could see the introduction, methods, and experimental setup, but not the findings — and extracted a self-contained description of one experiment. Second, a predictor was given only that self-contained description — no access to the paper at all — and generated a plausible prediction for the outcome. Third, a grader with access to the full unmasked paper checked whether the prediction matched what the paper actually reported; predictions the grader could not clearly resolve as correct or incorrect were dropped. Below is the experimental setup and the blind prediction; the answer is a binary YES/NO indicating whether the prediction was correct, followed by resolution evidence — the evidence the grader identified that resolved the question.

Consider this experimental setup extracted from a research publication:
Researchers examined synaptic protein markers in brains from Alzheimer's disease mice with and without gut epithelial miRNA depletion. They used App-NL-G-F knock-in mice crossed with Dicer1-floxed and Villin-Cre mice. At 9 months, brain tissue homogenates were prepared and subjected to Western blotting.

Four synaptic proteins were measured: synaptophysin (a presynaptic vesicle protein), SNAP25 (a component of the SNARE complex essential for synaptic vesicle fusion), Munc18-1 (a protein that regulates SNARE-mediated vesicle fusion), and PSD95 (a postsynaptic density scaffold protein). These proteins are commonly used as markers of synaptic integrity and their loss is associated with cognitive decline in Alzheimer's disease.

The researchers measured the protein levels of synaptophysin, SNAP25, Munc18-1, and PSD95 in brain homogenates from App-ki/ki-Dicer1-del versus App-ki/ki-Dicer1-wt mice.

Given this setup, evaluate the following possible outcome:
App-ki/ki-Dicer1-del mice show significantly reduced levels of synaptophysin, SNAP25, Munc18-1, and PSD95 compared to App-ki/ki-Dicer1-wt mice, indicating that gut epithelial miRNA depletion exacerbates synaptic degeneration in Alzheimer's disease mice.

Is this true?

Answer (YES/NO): NO